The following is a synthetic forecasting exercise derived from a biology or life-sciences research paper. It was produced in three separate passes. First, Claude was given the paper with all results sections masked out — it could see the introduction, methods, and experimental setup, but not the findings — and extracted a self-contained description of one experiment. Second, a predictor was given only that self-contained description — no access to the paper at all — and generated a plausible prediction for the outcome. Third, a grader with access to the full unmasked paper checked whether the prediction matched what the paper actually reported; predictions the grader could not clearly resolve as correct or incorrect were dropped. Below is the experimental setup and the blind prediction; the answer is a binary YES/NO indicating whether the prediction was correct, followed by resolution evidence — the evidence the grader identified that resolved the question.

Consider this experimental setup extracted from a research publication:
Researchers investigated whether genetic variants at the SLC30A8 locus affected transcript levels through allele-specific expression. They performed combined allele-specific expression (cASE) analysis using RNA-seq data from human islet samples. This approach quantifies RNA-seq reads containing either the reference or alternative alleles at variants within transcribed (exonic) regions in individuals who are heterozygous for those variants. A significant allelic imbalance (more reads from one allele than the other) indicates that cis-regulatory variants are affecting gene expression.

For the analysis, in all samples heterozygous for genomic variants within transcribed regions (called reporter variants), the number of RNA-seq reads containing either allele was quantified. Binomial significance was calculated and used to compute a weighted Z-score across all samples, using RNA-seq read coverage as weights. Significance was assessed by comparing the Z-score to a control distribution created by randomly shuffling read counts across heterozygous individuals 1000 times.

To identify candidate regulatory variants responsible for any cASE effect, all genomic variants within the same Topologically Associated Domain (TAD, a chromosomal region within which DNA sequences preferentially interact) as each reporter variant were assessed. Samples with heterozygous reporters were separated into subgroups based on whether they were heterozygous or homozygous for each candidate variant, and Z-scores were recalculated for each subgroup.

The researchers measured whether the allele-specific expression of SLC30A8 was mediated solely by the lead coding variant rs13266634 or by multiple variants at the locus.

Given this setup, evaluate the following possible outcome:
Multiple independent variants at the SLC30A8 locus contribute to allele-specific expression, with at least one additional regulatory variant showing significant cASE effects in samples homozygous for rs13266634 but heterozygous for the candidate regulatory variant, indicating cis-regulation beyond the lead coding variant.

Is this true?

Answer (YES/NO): YES